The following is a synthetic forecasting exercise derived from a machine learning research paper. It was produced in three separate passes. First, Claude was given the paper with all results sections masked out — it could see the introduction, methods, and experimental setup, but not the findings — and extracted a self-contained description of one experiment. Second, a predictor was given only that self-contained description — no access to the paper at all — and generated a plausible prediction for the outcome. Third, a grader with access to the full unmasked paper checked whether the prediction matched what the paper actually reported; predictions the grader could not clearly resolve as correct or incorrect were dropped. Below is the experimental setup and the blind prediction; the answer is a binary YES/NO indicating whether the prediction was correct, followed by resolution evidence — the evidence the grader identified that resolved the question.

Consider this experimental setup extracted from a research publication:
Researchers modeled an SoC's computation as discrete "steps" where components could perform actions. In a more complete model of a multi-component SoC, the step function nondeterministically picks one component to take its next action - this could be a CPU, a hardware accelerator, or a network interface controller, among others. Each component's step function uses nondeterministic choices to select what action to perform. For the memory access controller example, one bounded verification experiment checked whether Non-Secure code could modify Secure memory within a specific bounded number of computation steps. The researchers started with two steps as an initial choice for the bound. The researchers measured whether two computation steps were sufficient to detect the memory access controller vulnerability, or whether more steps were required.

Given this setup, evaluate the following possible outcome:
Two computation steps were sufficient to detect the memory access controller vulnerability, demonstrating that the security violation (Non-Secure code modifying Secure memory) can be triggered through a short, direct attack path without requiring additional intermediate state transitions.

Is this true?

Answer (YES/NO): YES